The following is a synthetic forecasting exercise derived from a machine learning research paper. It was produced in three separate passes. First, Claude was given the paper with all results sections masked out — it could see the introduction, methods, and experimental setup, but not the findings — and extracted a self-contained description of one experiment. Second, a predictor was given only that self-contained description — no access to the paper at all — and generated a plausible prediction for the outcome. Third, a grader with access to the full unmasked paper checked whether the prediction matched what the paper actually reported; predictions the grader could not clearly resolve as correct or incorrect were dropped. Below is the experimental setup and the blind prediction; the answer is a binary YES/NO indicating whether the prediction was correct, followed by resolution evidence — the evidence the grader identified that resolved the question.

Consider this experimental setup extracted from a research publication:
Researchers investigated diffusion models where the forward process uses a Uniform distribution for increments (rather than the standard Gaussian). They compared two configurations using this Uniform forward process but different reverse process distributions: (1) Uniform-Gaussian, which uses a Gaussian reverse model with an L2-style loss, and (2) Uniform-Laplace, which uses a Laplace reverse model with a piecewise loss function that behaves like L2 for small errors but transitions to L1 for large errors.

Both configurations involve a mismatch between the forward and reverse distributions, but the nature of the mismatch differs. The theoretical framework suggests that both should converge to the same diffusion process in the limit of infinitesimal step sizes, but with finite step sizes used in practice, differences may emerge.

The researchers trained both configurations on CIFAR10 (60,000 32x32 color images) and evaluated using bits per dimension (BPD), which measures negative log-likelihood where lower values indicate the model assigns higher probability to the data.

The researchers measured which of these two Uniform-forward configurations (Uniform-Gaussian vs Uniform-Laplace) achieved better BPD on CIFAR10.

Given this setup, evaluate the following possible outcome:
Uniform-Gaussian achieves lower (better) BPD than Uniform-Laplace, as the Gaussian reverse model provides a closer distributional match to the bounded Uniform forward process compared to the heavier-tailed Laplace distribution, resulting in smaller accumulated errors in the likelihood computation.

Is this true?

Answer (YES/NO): NO